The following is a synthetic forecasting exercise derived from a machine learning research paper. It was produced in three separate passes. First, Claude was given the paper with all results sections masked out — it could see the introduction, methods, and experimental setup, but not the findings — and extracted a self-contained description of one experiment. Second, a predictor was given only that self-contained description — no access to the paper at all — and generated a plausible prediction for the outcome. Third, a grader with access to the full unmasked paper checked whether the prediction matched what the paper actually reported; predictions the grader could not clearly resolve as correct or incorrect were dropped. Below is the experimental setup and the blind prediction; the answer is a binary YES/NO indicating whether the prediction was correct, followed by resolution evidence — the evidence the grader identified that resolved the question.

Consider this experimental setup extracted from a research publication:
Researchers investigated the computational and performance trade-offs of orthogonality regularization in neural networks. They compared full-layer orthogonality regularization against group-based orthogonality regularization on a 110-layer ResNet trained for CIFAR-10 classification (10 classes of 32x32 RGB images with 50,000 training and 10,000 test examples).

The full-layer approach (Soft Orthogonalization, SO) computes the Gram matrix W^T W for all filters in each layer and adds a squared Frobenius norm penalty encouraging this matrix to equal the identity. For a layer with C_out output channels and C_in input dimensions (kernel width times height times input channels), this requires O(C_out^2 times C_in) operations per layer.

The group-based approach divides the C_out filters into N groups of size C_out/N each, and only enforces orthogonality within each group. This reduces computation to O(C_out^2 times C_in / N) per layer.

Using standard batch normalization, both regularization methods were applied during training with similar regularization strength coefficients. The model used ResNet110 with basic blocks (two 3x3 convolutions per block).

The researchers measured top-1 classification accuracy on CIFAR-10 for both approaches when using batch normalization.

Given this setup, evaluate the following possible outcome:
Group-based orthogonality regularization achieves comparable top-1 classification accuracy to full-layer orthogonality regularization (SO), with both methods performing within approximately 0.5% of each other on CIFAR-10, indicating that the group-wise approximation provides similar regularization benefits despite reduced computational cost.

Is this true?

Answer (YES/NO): YES